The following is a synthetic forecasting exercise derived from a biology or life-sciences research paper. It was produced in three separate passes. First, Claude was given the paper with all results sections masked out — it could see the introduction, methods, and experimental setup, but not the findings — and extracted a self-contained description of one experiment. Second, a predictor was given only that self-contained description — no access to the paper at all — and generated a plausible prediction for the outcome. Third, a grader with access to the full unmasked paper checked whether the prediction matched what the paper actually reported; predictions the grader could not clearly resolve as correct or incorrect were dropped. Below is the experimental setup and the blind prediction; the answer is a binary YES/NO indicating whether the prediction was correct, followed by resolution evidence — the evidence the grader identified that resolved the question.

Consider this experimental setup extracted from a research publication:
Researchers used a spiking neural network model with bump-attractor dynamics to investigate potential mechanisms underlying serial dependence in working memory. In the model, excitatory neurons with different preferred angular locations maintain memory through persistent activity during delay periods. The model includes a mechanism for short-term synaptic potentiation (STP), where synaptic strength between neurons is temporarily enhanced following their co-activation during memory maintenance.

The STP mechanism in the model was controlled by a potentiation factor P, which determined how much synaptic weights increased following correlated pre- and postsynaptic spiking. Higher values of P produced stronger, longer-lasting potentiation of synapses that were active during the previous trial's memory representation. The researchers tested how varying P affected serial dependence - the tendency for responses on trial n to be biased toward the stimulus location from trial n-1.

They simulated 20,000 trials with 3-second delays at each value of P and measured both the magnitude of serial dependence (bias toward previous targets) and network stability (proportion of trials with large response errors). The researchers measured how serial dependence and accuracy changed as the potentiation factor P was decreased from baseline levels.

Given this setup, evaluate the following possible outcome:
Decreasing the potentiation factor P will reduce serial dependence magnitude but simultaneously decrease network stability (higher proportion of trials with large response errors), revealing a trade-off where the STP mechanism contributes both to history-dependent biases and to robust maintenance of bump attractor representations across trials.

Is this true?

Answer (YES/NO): NO